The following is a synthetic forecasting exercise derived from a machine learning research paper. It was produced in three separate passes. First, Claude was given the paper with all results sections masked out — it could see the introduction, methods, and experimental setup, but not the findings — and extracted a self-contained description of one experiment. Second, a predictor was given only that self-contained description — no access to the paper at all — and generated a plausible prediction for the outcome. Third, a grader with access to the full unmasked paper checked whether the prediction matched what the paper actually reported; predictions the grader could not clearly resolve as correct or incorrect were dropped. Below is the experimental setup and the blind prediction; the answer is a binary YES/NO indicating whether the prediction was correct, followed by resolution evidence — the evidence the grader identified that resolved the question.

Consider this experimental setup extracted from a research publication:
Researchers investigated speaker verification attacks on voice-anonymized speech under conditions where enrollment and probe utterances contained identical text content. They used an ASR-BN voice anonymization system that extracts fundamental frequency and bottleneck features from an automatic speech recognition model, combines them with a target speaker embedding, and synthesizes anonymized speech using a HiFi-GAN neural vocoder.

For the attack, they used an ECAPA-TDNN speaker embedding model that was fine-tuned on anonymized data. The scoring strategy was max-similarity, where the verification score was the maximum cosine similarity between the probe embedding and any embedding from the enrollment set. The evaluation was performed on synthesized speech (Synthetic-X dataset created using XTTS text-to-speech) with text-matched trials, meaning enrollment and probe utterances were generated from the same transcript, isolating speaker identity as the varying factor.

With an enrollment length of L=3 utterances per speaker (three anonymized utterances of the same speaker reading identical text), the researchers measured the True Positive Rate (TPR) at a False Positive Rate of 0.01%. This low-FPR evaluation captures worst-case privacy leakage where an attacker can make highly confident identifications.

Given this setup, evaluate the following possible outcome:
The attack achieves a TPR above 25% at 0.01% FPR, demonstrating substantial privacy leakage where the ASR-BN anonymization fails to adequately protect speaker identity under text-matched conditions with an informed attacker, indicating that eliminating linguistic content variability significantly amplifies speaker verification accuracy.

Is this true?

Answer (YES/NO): NO